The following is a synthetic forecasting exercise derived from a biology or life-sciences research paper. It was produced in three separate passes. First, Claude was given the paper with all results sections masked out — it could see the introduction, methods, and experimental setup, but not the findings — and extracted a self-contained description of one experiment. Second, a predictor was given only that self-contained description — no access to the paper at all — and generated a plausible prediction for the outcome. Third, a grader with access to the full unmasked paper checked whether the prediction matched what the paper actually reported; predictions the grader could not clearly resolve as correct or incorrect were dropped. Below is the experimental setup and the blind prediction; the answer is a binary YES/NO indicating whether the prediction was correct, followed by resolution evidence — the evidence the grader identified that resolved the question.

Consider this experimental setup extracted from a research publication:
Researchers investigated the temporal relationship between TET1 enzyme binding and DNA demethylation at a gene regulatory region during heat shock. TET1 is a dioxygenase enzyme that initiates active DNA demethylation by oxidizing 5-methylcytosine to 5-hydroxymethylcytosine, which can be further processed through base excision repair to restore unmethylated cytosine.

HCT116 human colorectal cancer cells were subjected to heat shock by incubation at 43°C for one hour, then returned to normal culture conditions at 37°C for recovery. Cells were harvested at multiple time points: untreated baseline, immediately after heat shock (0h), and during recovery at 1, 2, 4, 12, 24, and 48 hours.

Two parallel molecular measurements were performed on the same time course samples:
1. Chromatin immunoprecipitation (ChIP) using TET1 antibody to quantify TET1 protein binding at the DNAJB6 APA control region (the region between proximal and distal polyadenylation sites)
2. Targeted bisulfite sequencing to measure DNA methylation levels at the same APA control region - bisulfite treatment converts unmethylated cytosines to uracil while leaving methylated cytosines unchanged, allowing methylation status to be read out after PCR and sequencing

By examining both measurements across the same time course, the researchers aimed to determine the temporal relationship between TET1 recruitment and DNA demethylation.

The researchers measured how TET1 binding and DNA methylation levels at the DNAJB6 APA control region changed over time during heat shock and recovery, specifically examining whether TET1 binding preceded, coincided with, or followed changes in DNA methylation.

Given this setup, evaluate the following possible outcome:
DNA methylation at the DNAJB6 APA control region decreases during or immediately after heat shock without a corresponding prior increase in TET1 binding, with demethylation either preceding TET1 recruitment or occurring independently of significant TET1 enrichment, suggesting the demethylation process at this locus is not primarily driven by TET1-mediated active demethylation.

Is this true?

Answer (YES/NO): NO